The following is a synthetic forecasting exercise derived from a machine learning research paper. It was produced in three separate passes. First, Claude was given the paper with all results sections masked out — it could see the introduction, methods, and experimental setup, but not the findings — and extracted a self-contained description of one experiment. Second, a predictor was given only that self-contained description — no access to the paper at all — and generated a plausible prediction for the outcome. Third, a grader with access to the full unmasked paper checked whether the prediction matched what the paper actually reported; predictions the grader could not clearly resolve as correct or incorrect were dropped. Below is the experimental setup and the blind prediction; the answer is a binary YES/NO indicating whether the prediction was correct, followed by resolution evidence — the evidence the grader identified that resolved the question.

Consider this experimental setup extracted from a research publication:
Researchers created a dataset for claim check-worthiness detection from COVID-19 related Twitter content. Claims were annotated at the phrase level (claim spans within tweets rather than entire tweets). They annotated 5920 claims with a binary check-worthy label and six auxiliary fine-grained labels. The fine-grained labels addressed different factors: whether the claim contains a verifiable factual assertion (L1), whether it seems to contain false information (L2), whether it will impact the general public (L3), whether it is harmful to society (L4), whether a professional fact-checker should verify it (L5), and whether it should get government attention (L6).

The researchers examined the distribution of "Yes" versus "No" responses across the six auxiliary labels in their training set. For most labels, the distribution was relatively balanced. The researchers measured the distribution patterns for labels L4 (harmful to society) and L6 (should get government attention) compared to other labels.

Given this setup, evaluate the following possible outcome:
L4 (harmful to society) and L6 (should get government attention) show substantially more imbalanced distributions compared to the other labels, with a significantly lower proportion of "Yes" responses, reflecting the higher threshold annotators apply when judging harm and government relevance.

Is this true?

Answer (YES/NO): NO